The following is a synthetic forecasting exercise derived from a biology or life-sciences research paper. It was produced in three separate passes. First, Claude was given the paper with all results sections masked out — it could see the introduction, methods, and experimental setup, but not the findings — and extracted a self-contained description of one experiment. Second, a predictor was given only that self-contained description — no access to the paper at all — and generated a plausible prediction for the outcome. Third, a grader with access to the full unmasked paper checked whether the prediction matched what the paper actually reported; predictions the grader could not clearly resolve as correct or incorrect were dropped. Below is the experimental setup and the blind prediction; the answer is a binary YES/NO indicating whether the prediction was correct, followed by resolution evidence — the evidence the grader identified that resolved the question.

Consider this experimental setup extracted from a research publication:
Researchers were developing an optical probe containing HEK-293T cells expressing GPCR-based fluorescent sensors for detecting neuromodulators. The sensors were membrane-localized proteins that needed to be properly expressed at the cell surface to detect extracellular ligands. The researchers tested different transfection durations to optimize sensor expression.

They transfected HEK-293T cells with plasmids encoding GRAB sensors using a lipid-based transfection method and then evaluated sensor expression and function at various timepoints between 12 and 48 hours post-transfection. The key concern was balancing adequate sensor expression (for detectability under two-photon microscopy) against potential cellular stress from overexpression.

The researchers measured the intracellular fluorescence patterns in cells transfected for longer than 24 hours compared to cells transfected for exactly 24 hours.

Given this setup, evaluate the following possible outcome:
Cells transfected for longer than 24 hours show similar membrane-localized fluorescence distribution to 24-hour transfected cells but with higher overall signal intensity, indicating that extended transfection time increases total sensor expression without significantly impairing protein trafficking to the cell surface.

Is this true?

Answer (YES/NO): NO